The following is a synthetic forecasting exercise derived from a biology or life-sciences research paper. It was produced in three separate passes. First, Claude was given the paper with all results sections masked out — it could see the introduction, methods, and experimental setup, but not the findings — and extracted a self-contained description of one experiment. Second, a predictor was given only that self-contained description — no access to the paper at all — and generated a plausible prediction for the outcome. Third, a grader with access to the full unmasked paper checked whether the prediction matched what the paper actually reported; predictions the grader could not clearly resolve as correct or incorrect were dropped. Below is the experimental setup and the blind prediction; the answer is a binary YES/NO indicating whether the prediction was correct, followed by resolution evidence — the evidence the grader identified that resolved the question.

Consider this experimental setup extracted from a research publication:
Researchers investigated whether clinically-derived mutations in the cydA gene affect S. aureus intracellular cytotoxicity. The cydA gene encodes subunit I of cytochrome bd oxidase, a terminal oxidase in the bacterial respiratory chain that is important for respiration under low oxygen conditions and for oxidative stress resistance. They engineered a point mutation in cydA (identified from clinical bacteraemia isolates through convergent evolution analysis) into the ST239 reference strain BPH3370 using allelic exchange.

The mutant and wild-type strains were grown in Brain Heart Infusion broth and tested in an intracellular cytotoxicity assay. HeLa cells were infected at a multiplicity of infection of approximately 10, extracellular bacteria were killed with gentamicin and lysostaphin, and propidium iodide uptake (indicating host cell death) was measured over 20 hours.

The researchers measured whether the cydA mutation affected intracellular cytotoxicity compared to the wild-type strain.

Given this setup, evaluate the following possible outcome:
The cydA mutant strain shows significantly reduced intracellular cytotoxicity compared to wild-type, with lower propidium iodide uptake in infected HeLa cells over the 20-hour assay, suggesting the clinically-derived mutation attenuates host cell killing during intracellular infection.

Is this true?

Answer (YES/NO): NO